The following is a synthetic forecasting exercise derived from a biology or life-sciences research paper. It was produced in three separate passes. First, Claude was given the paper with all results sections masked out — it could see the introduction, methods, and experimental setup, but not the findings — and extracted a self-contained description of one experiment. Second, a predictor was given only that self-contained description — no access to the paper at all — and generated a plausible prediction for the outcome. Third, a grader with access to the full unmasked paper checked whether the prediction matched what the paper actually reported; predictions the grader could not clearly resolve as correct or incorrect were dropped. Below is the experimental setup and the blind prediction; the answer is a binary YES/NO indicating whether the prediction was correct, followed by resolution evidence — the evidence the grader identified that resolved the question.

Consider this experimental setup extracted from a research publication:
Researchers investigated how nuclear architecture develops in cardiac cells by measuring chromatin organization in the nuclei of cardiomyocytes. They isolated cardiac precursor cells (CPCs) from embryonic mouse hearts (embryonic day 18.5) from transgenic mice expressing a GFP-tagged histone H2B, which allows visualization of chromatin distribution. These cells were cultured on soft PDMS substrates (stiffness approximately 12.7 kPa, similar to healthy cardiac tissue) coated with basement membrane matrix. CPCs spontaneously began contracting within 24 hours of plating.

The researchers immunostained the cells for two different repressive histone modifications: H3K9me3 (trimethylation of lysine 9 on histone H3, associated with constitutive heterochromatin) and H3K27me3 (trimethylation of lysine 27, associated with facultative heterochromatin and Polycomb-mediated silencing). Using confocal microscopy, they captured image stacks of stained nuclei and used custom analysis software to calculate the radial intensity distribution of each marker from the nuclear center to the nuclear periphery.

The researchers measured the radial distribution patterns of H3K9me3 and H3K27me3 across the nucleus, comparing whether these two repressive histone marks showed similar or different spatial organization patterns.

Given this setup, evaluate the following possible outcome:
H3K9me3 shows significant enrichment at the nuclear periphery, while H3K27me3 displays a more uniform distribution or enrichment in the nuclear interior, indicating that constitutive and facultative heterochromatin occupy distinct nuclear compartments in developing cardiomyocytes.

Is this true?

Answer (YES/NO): NO